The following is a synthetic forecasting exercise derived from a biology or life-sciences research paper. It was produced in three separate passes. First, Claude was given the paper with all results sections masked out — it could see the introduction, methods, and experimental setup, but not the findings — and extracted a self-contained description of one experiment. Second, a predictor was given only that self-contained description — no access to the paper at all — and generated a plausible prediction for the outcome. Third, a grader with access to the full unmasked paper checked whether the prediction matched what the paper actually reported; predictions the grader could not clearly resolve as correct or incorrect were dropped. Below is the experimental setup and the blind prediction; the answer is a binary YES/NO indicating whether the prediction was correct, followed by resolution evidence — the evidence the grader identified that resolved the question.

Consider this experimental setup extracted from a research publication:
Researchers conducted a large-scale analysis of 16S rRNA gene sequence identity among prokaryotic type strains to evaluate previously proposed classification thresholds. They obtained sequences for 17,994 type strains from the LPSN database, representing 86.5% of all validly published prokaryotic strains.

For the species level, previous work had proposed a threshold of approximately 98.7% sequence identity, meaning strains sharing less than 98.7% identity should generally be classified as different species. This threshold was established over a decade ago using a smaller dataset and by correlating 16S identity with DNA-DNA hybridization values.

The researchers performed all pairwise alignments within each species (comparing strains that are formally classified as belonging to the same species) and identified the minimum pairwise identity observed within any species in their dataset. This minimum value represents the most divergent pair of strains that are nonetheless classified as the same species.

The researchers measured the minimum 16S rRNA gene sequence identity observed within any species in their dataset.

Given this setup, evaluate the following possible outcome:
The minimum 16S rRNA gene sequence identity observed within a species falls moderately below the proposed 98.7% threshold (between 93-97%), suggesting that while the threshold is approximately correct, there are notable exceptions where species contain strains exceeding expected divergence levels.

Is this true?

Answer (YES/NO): NO